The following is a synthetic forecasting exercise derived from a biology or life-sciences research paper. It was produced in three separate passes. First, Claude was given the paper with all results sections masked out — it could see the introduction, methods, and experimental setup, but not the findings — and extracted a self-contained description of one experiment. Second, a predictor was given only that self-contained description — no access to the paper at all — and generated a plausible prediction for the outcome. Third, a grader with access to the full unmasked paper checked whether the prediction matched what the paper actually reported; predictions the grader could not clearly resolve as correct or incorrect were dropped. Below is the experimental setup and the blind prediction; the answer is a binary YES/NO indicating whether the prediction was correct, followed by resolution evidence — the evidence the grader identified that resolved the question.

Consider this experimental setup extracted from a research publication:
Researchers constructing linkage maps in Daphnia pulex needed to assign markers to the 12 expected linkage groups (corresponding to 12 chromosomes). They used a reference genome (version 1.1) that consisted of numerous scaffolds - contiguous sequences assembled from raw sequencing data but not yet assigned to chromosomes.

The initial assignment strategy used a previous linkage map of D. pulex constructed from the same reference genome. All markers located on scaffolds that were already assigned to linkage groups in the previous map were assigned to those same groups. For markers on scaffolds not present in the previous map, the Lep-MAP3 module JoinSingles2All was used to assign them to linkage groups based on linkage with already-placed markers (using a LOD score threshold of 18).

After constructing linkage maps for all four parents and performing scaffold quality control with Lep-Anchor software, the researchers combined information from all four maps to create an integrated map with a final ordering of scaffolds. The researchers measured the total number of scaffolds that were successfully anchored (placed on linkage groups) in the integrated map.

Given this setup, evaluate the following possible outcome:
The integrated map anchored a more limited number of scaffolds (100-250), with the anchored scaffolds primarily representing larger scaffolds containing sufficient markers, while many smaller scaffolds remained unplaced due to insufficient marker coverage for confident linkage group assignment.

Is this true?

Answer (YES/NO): NO